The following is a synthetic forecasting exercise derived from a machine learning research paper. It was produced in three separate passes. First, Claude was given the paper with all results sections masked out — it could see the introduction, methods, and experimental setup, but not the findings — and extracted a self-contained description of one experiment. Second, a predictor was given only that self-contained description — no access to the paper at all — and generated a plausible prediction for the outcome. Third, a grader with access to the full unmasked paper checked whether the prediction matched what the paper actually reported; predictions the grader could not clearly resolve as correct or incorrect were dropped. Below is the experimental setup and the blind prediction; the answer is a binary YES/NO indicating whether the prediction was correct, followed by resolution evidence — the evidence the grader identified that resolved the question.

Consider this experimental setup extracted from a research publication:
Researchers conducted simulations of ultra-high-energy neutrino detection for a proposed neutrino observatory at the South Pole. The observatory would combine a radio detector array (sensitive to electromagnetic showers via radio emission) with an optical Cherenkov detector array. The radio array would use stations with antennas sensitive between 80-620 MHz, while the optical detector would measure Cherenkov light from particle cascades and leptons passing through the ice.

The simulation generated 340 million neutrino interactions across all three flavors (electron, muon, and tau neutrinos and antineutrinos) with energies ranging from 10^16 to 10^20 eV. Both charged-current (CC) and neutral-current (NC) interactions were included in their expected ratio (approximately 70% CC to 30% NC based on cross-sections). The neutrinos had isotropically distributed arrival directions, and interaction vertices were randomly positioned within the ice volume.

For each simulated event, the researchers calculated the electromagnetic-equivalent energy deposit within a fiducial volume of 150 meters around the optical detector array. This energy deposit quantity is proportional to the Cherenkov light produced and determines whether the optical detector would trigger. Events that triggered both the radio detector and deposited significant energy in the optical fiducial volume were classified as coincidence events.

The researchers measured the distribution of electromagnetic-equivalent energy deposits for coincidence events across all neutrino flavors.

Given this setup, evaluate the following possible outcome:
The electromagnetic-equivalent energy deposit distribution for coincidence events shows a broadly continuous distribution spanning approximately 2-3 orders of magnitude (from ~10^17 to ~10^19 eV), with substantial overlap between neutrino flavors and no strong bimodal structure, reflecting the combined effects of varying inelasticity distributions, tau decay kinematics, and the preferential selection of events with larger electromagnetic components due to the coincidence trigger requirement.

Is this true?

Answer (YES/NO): NO